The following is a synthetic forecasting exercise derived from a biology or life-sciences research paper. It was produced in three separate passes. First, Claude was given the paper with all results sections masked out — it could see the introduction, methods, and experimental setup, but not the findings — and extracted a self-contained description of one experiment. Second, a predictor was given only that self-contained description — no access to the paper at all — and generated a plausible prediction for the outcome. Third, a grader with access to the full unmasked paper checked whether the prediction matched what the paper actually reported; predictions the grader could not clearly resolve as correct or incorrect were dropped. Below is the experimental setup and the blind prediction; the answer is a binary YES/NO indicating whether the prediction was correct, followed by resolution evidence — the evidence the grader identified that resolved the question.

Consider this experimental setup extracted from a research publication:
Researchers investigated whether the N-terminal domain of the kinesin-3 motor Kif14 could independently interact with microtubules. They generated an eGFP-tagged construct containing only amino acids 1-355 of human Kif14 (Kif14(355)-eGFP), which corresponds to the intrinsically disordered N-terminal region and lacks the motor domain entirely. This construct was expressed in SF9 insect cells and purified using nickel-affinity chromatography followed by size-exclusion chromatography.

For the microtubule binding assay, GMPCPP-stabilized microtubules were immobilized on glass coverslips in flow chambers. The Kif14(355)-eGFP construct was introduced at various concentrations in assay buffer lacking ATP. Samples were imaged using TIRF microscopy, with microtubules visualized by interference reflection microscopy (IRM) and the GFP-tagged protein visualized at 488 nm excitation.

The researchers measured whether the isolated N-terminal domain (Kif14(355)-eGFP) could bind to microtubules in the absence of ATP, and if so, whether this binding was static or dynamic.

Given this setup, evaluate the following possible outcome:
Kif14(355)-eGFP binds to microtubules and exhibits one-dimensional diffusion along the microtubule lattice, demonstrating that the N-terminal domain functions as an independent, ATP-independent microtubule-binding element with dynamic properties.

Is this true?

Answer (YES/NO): YES